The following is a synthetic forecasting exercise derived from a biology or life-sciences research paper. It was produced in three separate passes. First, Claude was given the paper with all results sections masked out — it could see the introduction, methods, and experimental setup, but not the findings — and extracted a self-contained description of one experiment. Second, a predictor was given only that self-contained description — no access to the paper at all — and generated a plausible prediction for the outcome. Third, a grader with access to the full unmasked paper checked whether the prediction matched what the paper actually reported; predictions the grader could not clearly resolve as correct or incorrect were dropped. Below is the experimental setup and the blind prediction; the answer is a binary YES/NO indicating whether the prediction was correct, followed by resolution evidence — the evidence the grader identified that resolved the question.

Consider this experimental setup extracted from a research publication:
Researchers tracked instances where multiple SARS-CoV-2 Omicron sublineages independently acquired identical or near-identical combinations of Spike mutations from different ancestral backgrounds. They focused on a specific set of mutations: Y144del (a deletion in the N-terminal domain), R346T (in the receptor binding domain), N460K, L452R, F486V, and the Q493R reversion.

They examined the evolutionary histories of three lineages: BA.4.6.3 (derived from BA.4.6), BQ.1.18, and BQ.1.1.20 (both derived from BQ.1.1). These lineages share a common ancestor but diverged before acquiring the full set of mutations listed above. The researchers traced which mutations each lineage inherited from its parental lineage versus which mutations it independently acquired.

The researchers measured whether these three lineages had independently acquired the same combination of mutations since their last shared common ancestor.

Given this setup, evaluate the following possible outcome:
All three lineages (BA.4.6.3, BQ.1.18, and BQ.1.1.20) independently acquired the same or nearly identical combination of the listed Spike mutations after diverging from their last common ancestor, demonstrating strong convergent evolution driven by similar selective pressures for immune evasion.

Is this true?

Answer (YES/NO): YES